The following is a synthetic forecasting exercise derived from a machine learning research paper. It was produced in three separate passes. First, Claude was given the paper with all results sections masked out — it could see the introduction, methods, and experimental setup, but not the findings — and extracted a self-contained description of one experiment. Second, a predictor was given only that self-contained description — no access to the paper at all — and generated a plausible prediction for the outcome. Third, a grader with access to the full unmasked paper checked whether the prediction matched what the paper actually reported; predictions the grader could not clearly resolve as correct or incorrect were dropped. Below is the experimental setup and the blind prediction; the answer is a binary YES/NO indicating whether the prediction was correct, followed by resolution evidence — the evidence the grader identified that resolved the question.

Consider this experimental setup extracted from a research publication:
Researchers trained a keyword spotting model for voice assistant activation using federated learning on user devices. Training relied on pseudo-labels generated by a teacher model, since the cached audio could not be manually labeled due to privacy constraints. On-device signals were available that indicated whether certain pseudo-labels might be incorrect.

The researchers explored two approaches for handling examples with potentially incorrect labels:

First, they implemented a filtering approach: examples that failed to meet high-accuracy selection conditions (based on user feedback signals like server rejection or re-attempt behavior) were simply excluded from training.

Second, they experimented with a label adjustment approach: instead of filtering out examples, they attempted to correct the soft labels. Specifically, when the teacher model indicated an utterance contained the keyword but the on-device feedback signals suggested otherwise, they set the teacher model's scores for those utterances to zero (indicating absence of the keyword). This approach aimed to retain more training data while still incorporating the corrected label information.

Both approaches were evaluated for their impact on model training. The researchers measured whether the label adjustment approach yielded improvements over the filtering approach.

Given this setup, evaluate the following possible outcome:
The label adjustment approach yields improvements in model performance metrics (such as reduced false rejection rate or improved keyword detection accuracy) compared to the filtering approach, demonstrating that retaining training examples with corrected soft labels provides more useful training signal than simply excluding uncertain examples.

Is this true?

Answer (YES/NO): NO